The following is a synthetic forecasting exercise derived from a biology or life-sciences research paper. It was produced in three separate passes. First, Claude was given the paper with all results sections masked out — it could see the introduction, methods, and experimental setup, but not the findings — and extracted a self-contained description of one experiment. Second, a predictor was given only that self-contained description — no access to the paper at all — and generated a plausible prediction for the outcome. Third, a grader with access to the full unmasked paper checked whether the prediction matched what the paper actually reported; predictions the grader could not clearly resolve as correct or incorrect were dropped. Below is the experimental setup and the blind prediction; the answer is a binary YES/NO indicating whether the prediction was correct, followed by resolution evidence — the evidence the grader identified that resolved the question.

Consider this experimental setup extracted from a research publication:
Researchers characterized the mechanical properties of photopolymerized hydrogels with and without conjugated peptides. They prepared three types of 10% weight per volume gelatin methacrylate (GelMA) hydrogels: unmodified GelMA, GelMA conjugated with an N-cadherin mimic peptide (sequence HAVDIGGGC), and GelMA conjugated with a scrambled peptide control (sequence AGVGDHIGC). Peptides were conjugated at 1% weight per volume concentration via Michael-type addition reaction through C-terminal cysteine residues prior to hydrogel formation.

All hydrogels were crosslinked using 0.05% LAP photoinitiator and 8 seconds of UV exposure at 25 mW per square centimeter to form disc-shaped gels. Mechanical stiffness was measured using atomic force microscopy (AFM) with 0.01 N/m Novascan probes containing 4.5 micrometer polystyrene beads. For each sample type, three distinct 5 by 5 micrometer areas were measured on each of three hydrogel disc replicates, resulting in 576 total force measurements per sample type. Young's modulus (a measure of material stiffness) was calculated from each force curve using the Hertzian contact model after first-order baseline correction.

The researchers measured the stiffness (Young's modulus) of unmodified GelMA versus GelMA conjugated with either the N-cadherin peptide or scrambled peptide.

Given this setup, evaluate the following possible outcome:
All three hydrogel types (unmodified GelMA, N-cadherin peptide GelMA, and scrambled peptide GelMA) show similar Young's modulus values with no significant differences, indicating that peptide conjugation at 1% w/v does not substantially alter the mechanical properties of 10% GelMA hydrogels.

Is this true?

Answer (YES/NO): YES